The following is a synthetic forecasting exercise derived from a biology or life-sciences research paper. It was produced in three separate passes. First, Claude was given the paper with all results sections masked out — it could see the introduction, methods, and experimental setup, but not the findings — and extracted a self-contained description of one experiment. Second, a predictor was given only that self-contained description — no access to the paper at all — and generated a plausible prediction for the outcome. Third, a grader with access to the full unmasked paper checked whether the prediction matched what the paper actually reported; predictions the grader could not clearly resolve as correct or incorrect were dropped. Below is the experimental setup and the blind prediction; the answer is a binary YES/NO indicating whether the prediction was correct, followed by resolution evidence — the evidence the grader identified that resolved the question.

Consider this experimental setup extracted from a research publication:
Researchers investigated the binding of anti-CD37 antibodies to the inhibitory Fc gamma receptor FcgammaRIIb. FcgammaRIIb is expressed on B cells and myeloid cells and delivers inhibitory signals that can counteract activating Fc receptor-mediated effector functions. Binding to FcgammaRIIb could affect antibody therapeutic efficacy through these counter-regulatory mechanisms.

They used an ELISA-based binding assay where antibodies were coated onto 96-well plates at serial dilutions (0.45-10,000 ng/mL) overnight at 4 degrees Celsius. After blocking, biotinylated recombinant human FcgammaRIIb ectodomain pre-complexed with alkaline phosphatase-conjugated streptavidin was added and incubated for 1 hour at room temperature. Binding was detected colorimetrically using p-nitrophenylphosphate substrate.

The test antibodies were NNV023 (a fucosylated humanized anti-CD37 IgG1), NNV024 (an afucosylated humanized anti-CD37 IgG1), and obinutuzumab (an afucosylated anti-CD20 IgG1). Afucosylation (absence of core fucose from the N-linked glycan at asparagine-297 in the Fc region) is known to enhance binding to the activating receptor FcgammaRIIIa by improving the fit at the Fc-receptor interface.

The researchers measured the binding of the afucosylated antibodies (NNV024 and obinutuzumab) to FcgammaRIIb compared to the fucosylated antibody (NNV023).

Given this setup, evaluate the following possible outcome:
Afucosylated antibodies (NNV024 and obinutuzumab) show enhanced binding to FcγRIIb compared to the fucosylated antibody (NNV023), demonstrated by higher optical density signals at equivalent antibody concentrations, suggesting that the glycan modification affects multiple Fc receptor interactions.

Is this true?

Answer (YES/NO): NO